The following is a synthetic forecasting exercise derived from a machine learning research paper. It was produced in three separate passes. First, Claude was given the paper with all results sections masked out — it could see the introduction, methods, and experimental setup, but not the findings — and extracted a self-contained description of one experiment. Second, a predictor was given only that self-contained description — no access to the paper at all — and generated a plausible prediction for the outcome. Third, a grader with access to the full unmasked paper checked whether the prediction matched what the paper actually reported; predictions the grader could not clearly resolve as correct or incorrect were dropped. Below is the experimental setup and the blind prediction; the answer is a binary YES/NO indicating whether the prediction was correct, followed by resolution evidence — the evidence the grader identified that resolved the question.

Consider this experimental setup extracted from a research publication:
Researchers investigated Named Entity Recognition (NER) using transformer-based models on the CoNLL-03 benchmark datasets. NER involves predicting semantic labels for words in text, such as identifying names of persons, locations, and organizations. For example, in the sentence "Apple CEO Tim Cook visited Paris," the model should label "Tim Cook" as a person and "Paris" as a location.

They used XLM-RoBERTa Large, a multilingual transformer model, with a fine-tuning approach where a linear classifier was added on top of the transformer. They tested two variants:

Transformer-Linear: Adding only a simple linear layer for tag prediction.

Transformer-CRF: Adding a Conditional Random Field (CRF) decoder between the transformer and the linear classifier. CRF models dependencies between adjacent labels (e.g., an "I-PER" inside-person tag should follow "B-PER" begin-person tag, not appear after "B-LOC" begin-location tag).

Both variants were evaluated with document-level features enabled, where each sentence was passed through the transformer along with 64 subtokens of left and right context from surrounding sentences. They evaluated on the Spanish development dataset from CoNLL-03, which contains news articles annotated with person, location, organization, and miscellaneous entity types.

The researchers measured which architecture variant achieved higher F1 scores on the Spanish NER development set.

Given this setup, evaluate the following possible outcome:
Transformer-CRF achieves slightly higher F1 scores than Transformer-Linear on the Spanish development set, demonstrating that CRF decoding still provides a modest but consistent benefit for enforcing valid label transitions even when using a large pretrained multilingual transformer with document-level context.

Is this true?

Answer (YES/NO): YES